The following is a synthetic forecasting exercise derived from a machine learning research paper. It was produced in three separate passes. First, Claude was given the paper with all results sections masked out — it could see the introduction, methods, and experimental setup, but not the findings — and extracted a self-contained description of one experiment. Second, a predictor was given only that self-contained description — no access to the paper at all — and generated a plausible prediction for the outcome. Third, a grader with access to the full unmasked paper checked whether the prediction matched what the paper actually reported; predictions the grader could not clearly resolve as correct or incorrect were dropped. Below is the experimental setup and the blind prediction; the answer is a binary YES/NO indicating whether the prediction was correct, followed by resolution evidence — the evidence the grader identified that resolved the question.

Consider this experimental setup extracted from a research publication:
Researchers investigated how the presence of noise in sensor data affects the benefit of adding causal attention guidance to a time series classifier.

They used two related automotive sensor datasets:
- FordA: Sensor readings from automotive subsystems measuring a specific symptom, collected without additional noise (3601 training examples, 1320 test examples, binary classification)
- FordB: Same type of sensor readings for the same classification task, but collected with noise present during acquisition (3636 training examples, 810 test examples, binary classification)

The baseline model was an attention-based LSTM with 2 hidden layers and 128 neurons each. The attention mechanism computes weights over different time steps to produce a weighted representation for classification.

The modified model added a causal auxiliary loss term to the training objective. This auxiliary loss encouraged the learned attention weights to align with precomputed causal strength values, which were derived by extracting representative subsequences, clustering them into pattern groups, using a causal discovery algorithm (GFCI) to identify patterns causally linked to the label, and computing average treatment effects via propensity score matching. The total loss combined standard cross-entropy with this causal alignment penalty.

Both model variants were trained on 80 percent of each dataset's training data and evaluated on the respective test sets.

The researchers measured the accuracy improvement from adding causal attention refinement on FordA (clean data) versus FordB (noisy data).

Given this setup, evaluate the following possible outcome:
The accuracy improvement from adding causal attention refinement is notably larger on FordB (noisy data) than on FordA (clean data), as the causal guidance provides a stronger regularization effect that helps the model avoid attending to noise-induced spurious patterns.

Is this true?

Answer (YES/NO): NO